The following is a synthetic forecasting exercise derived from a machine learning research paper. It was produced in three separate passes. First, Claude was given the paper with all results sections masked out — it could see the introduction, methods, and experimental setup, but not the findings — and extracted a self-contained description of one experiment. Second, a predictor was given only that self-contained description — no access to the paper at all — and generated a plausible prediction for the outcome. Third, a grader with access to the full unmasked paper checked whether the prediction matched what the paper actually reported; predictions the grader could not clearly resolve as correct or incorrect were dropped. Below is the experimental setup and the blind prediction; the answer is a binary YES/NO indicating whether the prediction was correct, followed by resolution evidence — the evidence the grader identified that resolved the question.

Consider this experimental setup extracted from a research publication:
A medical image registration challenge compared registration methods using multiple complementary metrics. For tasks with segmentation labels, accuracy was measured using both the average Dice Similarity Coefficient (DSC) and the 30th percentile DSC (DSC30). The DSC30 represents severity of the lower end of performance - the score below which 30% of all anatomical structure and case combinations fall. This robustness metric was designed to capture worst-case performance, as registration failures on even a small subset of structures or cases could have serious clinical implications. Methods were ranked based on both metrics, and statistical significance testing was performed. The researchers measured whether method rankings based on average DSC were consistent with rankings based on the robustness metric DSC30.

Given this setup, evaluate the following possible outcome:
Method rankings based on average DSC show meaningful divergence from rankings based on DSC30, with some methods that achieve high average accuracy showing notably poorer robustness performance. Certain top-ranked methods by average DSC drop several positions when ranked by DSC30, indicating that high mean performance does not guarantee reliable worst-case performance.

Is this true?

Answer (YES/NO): YES